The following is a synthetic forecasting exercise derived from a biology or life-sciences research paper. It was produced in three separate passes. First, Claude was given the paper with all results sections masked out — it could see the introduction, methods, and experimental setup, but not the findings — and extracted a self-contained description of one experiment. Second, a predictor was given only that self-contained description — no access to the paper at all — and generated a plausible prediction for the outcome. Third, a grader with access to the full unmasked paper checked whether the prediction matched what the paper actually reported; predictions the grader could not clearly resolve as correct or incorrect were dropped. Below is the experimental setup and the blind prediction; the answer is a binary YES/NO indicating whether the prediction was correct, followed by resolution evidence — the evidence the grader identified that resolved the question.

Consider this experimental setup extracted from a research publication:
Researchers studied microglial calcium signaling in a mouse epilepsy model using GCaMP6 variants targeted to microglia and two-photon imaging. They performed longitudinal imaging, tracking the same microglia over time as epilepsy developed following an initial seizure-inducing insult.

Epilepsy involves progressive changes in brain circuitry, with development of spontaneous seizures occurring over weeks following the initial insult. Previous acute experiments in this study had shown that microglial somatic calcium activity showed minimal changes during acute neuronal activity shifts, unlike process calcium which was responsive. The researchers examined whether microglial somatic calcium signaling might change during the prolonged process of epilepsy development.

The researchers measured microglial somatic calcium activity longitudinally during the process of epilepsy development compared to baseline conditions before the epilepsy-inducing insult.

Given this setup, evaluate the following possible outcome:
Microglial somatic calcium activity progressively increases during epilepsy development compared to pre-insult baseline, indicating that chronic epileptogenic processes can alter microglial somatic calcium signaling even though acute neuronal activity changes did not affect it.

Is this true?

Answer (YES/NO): YES